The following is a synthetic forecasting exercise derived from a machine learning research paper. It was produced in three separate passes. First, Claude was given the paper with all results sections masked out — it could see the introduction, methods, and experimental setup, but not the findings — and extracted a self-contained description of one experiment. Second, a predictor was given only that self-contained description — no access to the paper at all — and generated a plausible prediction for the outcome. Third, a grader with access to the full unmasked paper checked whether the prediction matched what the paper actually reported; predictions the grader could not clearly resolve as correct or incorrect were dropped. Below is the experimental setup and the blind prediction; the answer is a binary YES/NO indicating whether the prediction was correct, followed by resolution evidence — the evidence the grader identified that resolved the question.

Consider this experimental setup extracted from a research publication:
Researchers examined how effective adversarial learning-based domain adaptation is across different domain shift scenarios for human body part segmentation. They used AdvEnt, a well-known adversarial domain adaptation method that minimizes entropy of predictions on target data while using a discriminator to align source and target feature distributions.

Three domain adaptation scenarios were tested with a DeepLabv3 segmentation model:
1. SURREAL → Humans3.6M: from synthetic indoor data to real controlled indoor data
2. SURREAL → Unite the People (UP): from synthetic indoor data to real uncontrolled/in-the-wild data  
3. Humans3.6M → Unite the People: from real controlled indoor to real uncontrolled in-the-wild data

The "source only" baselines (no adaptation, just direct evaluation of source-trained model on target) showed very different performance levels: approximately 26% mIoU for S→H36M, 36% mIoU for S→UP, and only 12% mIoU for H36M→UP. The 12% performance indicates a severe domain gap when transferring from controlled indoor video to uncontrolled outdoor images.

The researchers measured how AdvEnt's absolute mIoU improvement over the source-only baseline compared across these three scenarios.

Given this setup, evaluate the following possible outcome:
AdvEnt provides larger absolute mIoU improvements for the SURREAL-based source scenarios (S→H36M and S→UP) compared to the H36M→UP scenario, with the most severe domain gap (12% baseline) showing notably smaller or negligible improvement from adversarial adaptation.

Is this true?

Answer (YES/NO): NO